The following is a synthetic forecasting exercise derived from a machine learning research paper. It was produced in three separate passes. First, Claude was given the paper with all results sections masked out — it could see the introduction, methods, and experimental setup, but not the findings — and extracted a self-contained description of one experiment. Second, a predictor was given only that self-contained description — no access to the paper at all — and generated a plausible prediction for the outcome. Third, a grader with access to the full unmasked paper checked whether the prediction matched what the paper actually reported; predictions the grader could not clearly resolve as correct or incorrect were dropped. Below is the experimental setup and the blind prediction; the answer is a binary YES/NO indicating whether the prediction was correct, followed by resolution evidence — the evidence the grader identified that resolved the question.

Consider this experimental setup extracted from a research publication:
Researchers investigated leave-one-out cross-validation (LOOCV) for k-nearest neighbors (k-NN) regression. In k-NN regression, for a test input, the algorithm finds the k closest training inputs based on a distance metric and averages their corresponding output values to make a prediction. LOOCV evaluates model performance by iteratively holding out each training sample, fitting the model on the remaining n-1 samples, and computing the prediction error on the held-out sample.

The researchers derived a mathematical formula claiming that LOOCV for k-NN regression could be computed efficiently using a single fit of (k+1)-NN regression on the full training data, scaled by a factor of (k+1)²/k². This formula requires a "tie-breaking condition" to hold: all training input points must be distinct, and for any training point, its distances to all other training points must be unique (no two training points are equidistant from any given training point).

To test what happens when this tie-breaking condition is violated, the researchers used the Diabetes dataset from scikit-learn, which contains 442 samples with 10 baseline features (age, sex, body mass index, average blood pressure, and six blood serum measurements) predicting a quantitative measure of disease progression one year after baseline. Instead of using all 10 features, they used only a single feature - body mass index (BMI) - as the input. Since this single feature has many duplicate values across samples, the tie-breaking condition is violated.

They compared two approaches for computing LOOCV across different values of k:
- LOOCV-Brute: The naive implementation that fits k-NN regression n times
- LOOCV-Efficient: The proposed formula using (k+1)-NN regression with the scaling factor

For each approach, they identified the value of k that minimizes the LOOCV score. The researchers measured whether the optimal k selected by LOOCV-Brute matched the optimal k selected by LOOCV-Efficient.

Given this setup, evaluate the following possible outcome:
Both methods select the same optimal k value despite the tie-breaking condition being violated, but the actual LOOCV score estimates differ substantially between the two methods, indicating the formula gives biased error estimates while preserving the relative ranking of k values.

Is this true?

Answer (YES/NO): YES